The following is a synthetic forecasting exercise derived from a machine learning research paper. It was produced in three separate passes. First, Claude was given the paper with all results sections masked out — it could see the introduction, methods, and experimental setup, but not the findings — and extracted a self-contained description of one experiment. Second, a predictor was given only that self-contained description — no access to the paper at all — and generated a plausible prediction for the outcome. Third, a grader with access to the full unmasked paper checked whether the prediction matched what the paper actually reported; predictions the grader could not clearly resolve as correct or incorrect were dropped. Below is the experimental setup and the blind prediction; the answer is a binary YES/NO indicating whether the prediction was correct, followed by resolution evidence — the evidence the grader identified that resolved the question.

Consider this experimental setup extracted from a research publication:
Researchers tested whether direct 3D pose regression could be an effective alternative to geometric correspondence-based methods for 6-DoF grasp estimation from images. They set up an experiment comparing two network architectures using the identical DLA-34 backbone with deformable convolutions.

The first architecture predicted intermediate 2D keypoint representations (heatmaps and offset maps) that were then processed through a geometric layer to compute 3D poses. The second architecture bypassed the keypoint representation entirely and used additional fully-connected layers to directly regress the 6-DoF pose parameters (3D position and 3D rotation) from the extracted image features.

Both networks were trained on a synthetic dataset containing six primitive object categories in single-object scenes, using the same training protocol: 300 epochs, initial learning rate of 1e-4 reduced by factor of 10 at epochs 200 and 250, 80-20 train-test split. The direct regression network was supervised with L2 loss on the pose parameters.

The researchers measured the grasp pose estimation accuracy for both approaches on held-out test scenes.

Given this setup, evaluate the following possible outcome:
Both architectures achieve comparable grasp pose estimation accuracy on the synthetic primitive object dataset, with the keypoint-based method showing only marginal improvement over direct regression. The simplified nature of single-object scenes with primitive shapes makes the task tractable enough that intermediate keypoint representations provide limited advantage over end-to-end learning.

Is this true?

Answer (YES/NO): NO